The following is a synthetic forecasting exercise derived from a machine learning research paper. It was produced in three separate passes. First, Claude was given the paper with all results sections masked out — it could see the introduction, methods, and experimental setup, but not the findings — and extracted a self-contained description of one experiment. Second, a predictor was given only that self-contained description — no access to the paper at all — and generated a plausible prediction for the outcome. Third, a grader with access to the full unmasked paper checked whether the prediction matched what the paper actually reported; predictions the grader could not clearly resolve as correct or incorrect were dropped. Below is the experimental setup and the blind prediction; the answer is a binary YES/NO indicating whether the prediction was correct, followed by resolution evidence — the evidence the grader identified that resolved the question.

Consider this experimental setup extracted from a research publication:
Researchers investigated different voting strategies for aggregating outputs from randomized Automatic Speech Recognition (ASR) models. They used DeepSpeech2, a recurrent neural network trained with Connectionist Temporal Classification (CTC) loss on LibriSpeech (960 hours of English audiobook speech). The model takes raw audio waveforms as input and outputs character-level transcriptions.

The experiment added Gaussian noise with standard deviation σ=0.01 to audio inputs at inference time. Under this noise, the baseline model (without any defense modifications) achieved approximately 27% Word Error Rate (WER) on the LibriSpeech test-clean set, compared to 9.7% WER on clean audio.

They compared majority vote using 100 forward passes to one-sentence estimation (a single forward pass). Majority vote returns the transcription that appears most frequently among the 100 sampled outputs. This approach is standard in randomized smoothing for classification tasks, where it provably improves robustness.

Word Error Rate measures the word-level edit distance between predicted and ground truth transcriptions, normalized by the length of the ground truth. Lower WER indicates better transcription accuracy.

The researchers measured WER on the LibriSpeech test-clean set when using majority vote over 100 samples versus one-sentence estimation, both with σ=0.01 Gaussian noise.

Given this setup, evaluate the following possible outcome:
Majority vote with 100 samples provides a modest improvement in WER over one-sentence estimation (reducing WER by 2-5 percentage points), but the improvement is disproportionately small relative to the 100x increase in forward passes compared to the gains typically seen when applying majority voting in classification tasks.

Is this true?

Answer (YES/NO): NO